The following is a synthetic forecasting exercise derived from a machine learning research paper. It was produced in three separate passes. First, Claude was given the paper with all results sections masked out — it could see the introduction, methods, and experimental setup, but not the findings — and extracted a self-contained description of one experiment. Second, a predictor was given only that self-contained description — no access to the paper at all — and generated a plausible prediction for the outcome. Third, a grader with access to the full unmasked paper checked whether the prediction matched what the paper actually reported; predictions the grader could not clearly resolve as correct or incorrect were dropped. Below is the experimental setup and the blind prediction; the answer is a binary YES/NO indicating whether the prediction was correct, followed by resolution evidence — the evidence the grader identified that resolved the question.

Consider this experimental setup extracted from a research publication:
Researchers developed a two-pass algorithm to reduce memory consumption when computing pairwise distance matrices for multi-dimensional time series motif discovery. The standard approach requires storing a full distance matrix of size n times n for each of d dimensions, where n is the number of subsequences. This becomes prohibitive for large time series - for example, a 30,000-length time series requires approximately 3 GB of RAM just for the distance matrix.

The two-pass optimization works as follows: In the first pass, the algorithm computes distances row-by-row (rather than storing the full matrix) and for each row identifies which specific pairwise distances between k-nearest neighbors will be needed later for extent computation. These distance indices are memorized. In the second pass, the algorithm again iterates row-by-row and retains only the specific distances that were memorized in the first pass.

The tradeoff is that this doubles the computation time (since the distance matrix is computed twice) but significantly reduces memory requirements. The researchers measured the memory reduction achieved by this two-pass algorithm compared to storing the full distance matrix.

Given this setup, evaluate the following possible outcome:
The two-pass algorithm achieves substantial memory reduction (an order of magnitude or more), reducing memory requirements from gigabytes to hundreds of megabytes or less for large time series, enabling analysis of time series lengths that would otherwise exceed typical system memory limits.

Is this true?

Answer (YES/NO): NO